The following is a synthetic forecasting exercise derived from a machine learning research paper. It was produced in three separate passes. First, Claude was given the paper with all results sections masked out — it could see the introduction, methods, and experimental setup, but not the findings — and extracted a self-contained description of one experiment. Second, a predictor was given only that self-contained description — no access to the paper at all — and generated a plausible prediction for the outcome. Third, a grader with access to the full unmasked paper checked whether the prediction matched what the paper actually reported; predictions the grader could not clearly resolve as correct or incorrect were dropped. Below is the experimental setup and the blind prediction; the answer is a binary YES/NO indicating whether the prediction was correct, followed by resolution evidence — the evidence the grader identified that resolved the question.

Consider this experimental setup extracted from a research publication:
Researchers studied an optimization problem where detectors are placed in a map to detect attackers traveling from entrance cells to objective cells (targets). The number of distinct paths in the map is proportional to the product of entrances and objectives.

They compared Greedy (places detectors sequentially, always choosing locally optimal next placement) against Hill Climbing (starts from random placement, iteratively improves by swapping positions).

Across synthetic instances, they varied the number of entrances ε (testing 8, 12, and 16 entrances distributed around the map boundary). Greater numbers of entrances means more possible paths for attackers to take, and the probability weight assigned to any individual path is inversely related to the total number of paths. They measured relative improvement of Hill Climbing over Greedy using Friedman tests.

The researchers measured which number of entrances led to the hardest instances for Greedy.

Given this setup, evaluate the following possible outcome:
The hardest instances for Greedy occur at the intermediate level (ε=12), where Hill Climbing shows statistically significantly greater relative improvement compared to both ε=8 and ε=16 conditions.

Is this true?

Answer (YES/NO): NO